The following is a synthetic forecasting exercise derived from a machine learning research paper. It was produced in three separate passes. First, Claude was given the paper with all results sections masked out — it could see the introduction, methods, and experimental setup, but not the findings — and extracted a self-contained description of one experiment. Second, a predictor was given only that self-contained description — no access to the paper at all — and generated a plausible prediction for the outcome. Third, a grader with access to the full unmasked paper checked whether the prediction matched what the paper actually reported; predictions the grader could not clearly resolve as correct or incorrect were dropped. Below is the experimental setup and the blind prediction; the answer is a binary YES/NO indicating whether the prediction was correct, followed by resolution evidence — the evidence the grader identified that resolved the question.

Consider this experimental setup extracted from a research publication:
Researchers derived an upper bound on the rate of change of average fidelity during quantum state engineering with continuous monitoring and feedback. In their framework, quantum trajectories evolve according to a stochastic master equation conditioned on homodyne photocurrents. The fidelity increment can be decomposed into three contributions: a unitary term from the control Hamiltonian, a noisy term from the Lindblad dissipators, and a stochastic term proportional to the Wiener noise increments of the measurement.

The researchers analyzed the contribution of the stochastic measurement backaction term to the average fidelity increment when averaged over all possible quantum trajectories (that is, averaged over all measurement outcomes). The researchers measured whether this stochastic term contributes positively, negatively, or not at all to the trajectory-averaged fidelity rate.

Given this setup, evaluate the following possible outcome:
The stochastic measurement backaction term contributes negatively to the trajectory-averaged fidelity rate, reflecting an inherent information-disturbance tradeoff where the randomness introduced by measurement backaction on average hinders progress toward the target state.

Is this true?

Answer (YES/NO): NO